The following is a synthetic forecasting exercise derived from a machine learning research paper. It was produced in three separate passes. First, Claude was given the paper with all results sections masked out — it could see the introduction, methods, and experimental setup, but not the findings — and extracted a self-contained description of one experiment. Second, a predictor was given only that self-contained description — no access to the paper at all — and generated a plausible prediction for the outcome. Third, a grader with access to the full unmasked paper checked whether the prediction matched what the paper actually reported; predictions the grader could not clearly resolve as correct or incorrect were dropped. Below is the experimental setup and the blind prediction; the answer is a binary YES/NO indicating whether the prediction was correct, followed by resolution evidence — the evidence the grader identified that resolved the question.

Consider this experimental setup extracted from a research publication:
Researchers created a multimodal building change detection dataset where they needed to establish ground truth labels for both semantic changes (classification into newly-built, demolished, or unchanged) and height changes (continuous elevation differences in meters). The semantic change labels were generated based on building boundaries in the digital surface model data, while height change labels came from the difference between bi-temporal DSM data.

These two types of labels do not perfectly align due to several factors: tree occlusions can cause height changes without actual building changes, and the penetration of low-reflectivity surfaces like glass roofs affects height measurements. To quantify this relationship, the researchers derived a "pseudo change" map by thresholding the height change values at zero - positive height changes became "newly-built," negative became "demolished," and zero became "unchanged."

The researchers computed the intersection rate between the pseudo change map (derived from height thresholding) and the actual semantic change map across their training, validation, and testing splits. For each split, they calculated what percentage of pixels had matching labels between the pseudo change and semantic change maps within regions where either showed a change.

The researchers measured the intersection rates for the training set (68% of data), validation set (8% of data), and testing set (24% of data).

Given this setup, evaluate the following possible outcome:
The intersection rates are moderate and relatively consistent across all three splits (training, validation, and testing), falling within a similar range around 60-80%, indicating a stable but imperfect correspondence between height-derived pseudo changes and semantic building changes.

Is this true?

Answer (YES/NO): NO